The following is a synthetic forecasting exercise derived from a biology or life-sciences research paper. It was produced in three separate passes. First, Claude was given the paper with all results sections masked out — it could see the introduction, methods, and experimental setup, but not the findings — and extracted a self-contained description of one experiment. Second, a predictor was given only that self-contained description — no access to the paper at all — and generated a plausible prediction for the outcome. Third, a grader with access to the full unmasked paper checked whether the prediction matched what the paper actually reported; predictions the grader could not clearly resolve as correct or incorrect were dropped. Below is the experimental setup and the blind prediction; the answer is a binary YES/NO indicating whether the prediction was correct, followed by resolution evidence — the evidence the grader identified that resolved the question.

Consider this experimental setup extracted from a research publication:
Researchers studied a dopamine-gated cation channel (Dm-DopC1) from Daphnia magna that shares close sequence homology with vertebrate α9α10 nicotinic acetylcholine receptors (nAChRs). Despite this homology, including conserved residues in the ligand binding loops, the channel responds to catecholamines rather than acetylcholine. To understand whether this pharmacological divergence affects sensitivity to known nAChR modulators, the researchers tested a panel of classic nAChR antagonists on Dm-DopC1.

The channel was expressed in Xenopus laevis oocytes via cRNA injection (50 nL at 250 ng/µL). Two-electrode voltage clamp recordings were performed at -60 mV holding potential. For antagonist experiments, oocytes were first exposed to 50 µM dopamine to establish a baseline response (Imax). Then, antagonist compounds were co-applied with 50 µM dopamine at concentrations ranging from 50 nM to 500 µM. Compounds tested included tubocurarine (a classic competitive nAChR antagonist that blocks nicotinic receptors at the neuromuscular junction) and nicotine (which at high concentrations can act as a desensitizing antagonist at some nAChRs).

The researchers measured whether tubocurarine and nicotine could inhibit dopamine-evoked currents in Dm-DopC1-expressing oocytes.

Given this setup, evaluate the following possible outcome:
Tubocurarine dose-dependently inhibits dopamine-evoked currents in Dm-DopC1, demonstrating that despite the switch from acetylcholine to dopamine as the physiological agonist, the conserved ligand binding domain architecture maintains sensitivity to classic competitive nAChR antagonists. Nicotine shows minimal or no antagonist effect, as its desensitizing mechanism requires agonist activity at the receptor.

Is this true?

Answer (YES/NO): NO